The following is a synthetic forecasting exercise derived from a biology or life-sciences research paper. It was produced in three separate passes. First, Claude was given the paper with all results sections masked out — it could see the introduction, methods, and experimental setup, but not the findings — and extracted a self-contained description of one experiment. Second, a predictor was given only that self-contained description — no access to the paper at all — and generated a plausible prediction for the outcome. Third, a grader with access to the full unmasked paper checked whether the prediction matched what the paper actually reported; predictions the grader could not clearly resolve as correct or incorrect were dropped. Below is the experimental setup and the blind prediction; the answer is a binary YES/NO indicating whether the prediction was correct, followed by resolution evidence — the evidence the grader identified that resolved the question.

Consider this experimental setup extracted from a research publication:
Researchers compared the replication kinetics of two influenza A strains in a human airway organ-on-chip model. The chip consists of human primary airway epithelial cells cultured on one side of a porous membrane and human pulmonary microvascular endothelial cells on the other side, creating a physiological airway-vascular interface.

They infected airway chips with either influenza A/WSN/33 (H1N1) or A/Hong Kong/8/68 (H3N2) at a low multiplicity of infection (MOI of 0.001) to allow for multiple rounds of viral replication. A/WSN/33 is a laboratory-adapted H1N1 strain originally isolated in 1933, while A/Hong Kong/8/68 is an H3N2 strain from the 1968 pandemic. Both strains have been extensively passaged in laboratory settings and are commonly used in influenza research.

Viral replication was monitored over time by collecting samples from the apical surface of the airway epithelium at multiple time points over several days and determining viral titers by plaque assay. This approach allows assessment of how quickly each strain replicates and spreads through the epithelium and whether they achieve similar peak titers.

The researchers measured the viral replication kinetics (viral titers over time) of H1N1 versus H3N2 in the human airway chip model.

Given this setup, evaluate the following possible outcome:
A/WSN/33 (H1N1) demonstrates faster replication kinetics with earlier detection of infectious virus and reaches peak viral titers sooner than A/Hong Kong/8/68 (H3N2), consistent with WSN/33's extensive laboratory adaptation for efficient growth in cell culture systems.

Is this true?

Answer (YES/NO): NO